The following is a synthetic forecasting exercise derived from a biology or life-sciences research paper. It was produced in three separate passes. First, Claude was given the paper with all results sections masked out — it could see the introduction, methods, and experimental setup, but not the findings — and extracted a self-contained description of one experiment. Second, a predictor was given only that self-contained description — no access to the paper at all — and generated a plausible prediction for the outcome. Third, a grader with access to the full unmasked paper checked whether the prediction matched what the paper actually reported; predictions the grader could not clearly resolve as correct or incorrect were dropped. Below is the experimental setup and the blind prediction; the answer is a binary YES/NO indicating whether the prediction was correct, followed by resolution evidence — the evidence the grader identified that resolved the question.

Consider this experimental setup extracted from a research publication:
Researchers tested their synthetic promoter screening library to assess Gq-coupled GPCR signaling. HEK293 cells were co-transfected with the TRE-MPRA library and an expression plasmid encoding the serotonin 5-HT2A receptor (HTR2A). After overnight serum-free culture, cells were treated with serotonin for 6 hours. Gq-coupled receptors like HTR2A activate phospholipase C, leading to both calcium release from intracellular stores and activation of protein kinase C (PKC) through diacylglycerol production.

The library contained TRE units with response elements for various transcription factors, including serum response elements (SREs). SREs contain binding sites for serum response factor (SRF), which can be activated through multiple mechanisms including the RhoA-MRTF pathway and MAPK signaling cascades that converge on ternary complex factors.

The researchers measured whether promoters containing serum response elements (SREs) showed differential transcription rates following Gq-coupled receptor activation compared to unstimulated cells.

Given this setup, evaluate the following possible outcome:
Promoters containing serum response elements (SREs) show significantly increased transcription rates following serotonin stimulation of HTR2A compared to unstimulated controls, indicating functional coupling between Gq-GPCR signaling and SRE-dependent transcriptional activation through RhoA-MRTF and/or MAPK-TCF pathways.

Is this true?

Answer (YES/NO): YES